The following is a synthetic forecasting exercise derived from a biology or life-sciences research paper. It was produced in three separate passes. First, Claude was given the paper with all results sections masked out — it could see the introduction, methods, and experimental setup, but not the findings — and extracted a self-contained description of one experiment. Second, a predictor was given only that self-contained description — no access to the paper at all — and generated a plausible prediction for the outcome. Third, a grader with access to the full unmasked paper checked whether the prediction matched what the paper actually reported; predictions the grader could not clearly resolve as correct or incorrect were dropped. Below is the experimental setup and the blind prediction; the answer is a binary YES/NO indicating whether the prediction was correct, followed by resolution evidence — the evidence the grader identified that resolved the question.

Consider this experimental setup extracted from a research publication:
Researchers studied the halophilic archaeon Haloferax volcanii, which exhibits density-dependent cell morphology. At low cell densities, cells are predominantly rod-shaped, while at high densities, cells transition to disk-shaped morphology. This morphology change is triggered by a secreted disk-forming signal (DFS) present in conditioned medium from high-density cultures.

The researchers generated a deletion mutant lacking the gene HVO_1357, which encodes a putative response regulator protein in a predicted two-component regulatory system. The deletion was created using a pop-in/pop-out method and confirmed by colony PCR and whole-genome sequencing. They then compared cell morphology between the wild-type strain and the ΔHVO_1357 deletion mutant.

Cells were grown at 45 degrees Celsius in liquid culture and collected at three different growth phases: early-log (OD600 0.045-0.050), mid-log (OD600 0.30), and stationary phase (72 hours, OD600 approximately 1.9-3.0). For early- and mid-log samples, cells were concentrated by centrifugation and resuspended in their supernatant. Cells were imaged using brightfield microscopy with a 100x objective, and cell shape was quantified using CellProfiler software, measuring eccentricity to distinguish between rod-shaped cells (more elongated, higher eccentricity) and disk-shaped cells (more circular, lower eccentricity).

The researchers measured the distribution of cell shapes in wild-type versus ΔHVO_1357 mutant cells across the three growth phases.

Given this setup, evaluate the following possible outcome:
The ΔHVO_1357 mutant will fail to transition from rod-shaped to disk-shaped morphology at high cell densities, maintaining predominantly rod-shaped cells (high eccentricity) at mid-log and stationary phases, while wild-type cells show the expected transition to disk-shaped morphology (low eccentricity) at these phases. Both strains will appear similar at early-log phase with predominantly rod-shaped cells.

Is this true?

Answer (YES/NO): NO